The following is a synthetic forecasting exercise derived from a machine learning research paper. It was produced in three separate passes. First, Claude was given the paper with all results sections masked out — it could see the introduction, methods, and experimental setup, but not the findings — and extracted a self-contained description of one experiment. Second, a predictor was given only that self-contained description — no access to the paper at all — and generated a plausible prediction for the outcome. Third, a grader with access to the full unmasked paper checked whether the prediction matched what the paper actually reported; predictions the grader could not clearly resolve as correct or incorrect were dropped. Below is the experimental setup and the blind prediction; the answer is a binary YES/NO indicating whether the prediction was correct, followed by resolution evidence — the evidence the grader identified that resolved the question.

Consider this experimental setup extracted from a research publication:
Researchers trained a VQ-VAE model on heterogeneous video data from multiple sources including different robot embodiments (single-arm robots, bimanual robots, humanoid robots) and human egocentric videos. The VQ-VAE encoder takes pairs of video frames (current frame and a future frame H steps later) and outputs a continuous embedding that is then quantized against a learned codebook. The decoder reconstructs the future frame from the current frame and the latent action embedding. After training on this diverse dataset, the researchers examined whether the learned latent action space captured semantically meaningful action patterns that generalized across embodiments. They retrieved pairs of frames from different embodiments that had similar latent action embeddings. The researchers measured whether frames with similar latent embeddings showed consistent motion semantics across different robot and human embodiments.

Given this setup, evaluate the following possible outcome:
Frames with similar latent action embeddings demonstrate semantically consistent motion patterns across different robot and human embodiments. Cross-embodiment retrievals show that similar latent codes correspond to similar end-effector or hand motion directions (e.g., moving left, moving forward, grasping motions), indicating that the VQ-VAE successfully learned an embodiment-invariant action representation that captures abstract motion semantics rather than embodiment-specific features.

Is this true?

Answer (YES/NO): YES